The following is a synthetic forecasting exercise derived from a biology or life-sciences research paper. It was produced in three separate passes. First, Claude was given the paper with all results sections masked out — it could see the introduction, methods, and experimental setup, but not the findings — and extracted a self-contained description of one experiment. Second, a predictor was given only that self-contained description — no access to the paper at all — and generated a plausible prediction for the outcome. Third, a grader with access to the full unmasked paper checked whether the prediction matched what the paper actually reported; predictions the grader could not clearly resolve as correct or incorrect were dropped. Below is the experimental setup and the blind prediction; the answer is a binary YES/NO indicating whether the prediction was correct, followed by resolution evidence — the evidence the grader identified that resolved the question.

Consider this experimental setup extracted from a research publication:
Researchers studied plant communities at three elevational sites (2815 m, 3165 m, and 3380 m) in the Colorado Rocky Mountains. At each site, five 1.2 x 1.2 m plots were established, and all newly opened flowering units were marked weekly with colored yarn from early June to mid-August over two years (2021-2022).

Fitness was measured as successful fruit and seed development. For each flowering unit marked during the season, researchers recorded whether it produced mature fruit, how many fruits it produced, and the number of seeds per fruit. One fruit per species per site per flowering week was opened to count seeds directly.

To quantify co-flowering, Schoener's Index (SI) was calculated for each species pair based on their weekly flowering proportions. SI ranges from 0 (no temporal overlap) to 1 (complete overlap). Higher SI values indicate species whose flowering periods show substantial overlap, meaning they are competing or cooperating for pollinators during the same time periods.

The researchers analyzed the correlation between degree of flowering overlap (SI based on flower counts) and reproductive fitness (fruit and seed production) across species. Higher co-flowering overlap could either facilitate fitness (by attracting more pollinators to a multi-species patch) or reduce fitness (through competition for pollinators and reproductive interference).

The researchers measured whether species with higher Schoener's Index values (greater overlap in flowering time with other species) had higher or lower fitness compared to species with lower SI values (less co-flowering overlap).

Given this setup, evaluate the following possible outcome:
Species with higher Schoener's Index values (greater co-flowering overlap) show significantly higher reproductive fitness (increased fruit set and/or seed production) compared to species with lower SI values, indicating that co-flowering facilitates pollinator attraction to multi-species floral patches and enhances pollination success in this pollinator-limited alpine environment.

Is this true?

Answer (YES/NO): YES